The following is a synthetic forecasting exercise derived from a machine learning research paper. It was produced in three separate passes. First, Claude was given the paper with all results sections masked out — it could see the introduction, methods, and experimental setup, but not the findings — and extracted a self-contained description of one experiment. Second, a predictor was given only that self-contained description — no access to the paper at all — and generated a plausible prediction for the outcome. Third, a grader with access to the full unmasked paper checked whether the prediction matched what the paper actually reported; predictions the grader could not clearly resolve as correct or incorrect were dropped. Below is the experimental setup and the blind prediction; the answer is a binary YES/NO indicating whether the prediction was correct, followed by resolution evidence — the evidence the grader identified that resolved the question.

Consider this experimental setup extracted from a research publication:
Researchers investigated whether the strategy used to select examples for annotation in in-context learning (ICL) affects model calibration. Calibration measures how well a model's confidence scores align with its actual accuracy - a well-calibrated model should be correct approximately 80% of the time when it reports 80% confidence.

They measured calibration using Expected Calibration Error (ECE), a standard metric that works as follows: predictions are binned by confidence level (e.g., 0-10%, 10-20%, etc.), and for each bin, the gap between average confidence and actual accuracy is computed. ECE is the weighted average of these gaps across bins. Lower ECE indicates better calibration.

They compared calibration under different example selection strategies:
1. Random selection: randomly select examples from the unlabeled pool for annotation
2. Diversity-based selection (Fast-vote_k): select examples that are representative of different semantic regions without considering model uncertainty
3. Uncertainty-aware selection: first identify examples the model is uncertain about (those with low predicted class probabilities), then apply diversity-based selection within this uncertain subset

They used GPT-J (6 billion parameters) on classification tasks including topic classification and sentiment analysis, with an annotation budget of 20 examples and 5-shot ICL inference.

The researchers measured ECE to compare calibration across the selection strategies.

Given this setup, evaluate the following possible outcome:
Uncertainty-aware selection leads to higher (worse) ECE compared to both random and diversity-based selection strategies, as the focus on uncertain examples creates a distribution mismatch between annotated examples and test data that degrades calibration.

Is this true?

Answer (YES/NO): NO